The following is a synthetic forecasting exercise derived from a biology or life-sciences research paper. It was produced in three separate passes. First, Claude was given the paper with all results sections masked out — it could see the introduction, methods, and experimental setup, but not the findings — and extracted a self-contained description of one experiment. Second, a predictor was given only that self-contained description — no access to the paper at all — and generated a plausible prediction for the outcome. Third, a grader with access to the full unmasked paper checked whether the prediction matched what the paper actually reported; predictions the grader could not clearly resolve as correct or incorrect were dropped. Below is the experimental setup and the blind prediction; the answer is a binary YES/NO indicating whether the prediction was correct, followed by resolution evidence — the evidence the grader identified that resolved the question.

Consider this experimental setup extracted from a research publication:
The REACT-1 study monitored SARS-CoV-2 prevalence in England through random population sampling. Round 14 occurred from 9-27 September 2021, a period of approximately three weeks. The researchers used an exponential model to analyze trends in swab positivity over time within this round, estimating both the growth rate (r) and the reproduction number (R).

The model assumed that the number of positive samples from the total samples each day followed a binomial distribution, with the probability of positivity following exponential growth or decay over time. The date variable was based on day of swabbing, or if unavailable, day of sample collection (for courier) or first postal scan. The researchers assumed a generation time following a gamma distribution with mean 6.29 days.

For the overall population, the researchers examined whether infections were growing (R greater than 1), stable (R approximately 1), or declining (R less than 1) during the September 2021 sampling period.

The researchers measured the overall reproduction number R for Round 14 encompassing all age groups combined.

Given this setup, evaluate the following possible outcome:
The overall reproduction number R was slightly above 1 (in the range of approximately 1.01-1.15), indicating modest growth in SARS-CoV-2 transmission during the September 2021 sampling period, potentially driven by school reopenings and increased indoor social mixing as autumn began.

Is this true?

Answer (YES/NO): YES